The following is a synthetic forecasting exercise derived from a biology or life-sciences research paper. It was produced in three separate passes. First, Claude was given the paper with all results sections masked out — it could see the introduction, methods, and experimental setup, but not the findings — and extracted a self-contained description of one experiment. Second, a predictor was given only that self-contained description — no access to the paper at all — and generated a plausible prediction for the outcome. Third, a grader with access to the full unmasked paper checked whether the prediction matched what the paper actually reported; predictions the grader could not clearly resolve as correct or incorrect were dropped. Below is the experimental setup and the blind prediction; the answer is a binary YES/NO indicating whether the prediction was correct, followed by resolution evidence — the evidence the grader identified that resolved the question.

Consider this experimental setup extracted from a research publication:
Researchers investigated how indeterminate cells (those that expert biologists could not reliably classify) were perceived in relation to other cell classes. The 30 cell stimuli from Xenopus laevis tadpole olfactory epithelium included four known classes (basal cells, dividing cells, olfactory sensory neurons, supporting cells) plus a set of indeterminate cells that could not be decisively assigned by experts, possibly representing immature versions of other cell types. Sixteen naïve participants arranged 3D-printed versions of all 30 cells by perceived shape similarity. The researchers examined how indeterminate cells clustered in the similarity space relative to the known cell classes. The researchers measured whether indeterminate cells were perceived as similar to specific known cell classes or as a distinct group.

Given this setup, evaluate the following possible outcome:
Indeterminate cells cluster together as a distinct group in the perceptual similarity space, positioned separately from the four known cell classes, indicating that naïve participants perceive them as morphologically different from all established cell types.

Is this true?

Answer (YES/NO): NO